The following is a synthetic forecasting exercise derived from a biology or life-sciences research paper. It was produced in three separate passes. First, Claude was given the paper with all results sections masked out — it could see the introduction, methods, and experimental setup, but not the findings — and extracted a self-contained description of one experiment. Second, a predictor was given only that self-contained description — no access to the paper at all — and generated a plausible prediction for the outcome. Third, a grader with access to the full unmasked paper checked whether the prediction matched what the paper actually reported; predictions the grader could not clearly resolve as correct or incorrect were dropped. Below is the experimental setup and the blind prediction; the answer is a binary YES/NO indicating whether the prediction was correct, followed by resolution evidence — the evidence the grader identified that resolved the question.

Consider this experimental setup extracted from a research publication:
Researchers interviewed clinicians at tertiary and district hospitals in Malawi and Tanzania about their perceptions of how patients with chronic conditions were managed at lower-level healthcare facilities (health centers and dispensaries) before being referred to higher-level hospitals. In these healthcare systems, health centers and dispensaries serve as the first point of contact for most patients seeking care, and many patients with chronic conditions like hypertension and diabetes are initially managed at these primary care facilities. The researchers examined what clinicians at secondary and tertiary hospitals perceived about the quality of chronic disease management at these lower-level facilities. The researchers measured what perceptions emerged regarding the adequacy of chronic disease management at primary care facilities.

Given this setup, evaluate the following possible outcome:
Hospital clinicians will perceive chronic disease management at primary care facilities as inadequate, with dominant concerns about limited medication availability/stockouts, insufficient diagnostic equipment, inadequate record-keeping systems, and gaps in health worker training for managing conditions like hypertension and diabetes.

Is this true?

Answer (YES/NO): NO